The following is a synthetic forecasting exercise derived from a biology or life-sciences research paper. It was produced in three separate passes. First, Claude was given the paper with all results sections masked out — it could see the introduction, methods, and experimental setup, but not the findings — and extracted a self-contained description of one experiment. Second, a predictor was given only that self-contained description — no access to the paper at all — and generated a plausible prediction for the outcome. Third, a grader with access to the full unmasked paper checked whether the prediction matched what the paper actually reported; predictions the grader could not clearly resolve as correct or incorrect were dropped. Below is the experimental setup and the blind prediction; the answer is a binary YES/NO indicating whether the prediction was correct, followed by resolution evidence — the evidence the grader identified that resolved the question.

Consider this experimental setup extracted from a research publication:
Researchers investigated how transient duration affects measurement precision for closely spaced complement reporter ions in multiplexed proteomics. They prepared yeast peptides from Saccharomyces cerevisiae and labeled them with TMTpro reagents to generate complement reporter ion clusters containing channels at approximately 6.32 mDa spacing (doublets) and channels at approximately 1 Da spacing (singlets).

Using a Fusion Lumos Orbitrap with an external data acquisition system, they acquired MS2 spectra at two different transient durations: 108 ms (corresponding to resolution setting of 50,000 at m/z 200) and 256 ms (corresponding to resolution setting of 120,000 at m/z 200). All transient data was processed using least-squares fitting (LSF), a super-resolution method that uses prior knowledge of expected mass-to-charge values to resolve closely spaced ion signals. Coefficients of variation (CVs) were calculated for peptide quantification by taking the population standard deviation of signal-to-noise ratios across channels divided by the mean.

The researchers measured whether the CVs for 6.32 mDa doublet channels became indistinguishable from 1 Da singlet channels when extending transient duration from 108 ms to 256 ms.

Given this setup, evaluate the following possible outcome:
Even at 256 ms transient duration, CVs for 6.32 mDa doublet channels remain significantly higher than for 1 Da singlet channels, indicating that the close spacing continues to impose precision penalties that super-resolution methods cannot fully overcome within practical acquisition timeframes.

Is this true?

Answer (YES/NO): NO